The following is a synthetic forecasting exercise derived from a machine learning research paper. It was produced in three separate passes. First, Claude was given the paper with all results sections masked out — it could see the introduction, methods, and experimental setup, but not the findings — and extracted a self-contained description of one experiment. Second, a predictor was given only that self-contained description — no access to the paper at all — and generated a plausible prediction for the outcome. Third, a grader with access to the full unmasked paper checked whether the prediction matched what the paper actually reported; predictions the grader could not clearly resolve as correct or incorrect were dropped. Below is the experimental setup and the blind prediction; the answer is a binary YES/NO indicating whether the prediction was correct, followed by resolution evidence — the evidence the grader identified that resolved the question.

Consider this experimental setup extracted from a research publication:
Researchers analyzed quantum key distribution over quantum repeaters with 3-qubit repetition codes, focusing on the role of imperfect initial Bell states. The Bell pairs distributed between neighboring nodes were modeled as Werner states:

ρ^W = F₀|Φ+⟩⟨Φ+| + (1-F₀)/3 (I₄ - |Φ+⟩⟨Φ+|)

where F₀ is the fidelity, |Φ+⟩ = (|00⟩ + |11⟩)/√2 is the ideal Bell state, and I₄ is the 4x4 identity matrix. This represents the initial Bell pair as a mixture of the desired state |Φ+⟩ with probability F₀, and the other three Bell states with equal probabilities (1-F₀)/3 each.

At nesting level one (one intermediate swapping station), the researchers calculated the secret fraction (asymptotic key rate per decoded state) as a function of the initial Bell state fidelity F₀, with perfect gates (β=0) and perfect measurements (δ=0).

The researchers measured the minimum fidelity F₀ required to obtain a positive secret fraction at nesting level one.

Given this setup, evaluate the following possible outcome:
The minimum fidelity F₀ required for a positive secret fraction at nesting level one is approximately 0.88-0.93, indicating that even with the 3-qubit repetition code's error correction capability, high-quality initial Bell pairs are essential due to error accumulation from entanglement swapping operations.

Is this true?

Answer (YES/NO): NO